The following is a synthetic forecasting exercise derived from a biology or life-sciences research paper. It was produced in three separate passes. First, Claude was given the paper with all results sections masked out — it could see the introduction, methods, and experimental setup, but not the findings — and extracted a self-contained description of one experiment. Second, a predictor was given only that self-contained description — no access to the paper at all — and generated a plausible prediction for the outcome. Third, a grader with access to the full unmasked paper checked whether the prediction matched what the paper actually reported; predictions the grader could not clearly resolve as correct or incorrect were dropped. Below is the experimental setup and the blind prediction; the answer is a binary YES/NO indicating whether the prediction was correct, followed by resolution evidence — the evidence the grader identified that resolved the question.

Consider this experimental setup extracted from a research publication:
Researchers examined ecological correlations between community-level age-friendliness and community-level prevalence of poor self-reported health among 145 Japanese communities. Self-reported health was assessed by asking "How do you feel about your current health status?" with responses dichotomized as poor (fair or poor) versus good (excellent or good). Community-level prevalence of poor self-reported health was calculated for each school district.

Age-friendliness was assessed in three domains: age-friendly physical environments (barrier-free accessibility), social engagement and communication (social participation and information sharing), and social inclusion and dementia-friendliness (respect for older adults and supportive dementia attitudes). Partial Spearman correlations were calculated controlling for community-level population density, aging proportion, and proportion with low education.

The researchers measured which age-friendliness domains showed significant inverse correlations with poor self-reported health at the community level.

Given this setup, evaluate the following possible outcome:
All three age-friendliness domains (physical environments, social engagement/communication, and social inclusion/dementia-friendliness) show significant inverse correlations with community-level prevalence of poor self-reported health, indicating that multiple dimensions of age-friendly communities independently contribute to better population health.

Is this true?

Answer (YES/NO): NO